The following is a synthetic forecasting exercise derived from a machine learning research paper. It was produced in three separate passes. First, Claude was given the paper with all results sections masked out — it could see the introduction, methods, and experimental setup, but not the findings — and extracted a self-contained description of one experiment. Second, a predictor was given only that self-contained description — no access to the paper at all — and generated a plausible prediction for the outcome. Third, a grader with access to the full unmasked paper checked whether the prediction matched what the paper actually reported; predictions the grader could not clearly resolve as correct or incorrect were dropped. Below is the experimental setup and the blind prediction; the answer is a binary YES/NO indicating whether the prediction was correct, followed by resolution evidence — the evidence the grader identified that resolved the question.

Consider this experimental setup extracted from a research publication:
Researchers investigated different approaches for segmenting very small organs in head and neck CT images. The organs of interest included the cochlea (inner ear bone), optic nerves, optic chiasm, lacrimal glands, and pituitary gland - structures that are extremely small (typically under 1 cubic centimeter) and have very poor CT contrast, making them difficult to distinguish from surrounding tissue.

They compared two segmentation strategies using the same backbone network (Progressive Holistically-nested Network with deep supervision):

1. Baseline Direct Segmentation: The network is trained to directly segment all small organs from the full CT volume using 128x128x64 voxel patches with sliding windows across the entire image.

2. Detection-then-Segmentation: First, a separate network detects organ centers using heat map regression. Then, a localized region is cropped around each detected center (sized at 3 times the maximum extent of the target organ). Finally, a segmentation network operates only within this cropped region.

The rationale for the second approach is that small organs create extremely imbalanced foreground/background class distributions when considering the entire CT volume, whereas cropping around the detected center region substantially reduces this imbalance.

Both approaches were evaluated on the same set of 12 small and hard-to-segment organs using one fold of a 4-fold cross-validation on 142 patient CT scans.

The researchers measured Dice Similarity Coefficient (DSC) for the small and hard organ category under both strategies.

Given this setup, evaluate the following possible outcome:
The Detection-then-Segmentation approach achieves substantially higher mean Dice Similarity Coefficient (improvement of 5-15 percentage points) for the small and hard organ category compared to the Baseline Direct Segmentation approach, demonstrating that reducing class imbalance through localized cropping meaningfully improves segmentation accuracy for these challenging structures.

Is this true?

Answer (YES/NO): YES